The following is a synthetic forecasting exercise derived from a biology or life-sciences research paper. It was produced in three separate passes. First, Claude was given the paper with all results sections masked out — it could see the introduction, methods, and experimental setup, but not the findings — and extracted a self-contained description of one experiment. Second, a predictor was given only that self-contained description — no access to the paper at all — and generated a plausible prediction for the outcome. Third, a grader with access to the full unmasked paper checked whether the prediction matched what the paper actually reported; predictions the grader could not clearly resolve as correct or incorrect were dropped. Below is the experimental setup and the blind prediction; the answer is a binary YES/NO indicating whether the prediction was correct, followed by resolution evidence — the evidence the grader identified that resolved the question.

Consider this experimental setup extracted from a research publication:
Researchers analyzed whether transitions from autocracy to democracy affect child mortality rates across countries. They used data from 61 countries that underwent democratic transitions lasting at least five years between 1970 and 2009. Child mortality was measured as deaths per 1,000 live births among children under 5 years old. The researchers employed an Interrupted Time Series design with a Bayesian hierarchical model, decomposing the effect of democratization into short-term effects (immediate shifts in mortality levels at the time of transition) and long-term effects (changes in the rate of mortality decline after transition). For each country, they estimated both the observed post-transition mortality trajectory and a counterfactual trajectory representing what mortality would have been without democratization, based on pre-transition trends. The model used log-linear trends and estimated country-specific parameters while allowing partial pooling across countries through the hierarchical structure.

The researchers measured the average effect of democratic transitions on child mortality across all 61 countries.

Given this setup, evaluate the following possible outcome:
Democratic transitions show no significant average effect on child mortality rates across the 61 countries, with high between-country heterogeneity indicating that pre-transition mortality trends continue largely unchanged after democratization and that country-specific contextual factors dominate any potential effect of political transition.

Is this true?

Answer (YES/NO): NO